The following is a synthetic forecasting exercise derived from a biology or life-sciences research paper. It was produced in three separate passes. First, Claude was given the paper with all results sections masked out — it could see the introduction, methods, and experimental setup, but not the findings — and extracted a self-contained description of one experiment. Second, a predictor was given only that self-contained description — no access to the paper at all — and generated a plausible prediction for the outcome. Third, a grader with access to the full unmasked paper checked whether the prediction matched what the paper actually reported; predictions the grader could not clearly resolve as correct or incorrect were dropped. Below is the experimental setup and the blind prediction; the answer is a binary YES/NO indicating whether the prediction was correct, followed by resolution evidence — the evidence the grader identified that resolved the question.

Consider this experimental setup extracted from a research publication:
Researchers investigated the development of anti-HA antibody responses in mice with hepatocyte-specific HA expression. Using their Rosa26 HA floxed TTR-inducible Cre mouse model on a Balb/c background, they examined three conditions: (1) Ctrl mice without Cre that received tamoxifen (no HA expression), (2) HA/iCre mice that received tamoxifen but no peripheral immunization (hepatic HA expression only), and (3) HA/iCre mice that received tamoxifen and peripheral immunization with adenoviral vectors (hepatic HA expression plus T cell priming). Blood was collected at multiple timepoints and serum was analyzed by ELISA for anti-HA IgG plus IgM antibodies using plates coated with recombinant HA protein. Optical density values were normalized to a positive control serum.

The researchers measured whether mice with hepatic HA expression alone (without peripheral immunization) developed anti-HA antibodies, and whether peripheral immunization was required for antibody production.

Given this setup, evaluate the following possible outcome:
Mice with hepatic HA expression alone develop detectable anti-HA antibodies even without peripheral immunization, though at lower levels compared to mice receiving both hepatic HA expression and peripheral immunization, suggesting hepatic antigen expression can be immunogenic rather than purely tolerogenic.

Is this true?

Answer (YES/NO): NO